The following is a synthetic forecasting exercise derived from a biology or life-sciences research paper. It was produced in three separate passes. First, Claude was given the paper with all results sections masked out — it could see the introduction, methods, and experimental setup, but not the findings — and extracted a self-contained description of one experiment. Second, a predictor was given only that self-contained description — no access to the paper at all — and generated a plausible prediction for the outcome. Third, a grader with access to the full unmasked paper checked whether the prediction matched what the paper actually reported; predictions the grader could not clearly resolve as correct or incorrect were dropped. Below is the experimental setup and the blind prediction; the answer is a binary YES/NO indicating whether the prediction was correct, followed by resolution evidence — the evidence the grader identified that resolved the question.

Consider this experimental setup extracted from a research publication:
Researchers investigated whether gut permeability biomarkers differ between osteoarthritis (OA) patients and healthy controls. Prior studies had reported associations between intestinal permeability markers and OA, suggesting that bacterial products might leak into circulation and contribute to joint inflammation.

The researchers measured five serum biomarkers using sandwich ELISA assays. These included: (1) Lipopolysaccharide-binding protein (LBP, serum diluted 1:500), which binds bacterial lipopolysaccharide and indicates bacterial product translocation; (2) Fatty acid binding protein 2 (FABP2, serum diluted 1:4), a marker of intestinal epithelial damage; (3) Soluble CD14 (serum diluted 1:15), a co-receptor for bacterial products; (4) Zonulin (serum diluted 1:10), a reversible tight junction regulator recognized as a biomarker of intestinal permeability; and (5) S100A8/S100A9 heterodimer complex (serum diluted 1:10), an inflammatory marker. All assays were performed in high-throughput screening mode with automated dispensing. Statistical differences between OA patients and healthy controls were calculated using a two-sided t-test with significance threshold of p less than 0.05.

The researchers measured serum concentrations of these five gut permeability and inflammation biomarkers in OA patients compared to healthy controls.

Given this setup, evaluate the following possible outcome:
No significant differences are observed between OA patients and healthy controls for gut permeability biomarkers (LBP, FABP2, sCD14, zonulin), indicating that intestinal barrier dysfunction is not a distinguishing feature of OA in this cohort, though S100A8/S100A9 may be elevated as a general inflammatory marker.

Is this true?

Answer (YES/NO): YES